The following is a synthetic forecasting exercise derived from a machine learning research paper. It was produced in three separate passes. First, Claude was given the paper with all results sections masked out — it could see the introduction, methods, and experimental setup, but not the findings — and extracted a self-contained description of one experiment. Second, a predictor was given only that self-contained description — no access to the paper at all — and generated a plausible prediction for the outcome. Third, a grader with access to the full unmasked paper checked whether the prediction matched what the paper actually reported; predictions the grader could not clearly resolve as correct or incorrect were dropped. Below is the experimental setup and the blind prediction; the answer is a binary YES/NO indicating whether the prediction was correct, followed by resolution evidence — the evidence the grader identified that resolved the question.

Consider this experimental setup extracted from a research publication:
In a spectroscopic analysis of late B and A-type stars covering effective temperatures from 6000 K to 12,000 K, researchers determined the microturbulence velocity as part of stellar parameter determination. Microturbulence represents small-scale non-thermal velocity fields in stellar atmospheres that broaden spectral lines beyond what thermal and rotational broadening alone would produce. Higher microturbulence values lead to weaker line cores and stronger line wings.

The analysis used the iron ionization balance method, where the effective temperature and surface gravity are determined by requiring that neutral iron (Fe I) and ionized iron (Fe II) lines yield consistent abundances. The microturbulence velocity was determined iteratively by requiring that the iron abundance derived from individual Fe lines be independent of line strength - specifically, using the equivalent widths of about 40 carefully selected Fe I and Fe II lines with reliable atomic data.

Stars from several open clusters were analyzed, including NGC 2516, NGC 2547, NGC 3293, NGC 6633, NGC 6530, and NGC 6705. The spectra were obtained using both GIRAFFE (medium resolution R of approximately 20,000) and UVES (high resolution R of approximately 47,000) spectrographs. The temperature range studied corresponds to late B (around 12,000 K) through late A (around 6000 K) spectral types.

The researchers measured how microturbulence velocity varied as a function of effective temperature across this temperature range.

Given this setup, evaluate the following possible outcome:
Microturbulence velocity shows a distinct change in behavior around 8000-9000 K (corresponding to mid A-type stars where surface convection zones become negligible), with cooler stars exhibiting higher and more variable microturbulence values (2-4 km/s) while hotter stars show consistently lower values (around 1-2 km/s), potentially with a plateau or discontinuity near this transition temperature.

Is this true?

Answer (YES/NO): NO